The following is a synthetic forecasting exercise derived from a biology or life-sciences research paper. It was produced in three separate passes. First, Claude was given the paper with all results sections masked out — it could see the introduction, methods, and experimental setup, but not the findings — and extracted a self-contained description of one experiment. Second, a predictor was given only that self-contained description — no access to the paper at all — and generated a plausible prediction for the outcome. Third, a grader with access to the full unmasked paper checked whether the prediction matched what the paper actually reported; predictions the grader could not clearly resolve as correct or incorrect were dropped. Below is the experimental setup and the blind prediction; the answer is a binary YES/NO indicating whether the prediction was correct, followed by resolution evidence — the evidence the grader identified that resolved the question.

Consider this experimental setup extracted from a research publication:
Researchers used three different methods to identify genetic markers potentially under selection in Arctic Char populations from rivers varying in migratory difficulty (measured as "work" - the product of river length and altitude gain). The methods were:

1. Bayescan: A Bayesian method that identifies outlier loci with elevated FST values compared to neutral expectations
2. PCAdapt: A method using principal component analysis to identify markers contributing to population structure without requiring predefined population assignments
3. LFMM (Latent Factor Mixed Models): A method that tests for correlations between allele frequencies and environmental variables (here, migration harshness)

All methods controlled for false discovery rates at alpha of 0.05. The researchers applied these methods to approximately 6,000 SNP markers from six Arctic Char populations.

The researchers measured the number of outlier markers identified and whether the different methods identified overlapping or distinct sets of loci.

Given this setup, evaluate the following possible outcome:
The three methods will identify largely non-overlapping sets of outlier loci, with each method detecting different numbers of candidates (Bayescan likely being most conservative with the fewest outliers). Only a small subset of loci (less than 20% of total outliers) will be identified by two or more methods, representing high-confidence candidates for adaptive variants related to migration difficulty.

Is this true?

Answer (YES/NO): NO